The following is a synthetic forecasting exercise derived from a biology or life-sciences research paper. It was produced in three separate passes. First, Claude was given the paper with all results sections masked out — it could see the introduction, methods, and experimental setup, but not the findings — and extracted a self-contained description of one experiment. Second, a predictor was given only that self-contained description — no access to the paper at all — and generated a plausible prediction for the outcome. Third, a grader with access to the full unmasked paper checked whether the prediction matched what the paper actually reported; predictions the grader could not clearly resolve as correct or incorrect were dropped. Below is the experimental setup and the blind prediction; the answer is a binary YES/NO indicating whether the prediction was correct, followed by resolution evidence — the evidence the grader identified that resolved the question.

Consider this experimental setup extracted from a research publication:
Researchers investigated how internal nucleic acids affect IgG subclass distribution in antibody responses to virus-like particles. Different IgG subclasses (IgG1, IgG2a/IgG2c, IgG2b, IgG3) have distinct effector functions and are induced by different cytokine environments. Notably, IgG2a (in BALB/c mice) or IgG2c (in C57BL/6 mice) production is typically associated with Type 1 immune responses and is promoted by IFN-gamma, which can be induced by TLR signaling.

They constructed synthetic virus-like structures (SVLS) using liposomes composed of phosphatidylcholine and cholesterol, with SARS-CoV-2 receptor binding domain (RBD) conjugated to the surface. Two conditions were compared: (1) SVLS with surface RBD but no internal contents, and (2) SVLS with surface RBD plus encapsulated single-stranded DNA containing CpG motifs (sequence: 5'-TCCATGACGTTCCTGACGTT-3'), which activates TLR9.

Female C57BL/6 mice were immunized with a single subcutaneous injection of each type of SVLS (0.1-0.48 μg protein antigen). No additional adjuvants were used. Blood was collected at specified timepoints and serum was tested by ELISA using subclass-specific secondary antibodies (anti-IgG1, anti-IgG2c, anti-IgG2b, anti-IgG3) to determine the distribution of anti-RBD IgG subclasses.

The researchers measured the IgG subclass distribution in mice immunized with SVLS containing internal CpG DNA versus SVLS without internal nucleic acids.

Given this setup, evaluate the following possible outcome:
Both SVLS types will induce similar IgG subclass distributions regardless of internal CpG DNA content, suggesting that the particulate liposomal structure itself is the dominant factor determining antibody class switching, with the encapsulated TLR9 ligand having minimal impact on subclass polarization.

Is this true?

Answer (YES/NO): NO